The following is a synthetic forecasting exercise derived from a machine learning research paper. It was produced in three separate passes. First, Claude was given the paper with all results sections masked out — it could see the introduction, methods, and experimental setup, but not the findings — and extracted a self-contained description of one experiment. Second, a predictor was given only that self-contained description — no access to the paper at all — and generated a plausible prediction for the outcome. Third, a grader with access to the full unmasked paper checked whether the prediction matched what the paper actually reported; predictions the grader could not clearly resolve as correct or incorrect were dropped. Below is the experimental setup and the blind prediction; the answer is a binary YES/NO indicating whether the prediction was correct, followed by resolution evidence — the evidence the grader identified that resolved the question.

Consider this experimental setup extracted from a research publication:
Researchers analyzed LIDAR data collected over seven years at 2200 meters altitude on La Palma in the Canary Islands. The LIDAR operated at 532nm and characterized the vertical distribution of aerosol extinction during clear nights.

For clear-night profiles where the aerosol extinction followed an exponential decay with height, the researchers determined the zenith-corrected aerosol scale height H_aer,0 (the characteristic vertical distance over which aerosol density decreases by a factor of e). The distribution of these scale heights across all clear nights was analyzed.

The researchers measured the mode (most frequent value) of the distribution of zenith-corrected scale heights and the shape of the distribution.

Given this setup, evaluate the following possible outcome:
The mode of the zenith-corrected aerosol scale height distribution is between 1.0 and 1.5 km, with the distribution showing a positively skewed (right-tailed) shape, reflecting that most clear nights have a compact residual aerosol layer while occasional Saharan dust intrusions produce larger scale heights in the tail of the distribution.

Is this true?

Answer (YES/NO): NO